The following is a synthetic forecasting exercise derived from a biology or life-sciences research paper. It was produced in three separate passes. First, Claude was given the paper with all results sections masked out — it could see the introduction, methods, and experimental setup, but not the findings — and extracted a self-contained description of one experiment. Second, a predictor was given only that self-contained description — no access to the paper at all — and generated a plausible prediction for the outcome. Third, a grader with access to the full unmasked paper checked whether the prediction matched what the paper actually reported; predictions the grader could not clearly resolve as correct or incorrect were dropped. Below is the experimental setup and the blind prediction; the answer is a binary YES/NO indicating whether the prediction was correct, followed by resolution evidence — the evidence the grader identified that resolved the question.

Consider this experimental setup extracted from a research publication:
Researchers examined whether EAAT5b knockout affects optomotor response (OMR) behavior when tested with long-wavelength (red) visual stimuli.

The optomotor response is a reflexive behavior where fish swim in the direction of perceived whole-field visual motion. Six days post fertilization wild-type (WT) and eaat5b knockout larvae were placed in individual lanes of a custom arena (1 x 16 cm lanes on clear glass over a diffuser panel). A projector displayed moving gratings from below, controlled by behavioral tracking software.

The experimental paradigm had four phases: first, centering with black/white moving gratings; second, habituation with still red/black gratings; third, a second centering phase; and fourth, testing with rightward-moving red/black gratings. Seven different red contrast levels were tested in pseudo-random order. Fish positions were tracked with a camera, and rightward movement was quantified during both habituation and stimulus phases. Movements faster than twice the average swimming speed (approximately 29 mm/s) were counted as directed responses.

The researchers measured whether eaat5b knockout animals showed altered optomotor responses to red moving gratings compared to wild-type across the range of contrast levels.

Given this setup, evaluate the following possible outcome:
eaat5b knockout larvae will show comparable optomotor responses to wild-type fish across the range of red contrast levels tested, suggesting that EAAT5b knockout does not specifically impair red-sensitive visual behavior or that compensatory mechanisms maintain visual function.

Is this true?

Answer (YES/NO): NO